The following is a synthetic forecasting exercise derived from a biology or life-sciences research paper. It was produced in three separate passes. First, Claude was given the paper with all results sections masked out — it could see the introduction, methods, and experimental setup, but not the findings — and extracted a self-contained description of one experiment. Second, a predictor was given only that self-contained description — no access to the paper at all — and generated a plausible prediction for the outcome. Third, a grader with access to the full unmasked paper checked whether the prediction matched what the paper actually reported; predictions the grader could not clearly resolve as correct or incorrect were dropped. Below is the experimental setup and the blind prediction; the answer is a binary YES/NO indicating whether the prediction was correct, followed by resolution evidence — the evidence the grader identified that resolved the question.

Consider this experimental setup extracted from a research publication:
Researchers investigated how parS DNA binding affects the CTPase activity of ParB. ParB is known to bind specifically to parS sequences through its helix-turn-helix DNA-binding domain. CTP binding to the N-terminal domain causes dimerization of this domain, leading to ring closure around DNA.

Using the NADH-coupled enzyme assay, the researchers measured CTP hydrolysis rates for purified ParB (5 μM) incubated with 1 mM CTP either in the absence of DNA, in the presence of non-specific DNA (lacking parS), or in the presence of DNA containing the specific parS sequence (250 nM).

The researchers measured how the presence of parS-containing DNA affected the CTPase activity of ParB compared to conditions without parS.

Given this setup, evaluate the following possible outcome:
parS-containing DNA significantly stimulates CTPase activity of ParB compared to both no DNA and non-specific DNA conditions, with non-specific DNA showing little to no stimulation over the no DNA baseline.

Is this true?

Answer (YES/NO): YES